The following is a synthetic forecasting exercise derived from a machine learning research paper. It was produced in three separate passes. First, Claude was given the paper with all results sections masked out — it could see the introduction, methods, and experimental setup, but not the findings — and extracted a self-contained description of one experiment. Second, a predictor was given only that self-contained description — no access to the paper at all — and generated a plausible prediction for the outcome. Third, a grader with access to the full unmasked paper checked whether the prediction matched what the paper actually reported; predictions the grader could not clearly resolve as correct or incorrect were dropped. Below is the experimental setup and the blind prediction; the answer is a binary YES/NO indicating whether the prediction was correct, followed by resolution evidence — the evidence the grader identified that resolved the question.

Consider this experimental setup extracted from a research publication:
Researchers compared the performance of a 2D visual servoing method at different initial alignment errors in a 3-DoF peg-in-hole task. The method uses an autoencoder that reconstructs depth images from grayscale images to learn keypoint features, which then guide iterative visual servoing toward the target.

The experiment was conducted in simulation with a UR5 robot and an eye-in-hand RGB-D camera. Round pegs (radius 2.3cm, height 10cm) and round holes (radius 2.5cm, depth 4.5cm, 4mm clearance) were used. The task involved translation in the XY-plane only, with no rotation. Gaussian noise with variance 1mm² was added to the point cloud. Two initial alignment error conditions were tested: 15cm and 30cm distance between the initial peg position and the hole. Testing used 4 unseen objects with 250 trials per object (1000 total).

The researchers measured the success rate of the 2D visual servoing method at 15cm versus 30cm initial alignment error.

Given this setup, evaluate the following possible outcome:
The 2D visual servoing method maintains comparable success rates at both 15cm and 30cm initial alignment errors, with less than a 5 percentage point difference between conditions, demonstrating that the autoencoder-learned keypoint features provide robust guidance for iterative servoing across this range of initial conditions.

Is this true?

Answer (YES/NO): NO